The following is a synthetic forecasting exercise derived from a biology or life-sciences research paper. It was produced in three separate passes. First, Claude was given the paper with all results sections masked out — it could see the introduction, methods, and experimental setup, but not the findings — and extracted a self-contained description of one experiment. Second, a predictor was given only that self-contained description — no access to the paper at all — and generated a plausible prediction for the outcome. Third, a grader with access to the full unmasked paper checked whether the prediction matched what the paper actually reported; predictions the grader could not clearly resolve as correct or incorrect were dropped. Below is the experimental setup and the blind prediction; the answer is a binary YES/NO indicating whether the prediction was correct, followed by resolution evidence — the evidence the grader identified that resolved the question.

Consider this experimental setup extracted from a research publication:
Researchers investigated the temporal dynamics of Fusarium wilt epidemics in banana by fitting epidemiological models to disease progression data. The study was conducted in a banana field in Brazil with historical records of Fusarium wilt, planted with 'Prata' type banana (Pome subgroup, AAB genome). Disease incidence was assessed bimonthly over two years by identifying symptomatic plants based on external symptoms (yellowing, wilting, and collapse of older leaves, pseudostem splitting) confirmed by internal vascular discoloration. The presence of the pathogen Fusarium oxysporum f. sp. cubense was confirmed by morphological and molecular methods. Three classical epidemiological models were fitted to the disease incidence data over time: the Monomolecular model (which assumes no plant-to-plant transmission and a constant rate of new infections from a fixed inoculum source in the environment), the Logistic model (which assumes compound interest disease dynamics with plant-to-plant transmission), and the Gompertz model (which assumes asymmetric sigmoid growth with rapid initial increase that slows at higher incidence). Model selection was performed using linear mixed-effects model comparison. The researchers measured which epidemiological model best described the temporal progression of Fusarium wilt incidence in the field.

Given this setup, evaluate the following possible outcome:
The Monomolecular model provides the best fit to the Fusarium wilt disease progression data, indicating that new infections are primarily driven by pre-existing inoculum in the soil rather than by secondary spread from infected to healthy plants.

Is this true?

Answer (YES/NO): YES